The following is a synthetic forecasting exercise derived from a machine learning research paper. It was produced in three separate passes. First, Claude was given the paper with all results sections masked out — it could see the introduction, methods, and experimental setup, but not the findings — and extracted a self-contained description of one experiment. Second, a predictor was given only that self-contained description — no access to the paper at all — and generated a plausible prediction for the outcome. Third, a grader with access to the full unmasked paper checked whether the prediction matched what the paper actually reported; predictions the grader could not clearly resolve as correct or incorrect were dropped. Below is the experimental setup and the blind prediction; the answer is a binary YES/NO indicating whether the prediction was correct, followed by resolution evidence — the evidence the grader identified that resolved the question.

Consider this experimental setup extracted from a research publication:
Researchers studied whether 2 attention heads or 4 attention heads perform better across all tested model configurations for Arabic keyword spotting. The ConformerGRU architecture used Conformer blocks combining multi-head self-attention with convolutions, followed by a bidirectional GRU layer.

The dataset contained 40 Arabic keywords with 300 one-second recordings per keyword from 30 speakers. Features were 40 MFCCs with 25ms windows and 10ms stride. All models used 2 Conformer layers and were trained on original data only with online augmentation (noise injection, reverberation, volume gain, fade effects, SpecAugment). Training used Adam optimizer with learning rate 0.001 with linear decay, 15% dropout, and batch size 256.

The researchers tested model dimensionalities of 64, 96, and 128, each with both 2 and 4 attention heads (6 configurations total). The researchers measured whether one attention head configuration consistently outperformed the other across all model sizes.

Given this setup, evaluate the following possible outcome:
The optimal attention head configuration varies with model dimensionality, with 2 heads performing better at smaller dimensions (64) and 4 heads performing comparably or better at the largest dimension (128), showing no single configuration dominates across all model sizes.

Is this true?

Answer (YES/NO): NO